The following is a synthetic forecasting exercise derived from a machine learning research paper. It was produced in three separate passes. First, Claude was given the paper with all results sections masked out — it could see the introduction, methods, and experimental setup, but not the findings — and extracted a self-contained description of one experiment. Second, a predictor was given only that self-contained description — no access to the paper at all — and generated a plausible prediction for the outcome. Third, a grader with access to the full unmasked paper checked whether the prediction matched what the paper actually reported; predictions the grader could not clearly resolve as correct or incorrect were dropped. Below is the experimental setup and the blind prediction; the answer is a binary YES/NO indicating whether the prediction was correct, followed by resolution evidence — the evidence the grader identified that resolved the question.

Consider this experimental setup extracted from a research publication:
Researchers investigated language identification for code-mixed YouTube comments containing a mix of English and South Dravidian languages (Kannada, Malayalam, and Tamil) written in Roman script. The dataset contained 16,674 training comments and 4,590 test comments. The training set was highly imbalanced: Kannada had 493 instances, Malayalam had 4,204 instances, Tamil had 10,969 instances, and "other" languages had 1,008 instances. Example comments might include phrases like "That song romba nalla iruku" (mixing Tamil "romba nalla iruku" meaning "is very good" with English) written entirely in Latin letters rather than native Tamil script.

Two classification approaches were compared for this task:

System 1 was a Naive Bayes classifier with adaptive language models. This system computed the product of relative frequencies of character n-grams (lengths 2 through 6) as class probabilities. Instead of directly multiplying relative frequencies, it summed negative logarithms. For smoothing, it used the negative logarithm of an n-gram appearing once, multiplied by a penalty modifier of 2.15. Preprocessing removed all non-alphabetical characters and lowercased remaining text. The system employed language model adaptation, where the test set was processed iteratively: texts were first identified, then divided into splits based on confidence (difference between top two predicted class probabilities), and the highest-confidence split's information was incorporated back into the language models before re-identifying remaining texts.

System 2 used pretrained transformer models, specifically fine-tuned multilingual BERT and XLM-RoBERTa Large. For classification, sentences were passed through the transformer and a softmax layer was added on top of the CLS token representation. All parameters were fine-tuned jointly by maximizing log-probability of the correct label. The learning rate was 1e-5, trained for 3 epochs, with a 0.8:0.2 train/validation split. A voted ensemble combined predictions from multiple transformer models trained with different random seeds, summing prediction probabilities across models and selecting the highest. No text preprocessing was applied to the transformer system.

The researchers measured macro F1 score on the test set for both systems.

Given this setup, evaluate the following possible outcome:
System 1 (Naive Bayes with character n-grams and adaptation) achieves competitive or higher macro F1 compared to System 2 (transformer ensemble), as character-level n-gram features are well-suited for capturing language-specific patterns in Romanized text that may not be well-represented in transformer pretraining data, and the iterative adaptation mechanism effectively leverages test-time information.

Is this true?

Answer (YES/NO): YES